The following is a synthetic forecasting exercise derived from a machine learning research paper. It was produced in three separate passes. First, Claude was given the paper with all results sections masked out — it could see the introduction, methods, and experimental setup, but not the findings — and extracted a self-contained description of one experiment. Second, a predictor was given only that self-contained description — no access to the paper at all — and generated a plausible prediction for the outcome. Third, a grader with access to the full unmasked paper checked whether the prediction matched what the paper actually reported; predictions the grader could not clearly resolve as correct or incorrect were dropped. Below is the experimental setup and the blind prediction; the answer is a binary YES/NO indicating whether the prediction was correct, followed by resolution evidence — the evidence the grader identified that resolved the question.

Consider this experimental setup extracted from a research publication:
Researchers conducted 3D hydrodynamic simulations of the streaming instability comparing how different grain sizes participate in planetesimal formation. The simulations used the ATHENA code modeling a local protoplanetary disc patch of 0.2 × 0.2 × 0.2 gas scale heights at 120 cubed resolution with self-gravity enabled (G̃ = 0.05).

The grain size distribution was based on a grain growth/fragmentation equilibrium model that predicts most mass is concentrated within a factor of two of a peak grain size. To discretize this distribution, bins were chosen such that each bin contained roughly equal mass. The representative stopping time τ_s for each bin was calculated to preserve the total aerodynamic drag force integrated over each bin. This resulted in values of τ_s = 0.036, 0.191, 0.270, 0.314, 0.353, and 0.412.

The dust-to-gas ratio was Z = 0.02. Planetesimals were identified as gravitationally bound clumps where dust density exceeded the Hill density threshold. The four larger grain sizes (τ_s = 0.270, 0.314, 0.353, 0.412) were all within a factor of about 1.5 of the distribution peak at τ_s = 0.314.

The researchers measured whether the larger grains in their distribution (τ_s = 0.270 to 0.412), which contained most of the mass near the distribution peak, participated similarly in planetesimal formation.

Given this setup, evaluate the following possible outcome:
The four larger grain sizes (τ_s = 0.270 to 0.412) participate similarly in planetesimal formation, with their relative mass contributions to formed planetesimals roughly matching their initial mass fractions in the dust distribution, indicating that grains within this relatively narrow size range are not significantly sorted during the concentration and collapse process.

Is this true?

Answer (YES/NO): NO